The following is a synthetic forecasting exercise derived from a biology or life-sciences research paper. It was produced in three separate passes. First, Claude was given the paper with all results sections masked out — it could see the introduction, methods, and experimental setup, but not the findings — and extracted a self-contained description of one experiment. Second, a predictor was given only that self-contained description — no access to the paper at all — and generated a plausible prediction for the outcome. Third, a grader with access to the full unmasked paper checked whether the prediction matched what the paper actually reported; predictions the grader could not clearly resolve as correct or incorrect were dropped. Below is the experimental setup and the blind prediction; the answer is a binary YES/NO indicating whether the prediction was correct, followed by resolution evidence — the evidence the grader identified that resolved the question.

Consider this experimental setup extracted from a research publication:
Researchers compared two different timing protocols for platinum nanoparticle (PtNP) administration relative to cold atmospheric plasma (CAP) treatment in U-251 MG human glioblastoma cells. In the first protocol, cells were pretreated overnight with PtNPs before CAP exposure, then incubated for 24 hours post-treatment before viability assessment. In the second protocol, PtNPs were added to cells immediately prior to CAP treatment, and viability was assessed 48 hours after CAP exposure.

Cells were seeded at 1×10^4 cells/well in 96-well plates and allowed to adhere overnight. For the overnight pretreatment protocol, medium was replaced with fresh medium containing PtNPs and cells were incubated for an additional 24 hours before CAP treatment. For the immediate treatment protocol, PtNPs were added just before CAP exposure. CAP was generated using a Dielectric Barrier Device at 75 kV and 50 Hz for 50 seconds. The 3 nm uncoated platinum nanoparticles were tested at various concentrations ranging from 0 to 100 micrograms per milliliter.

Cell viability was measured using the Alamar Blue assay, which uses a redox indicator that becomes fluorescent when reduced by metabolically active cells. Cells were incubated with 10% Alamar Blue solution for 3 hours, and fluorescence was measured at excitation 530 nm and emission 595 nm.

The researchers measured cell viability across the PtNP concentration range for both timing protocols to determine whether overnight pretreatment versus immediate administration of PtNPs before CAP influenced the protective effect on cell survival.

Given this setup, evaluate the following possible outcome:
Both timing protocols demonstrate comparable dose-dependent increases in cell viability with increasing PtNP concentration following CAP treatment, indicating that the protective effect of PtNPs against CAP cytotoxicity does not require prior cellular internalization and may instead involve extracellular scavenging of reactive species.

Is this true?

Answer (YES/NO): NO